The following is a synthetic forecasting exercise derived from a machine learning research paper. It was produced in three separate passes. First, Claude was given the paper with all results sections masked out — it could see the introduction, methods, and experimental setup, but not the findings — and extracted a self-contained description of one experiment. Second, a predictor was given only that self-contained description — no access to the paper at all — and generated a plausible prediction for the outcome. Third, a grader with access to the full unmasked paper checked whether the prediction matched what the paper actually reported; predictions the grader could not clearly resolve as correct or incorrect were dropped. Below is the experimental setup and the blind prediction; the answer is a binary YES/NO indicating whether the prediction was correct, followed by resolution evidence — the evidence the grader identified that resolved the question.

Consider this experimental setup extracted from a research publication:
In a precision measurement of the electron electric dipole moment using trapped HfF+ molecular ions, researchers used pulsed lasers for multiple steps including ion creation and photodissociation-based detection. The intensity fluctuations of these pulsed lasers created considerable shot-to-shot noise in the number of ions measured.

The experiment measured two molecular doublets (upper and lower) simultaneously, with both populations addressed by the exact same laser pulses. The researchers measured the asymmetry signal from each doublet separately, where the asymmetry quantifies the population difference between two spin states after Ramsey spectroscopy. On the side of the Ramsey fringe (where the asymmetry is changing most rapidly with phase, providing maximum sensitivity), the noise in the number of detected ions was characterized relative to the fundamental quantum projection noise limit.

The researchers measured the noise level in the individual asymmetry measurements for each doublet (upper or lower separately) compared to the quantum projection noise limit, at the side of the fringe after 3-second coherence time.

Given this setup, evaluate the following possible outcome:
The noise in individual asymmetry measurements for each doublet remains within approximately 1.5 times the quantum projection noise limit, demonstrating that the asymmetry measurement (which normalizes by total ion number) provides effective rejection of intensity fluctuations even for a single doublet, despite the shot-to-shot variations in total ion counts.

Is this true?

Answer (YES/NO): NO